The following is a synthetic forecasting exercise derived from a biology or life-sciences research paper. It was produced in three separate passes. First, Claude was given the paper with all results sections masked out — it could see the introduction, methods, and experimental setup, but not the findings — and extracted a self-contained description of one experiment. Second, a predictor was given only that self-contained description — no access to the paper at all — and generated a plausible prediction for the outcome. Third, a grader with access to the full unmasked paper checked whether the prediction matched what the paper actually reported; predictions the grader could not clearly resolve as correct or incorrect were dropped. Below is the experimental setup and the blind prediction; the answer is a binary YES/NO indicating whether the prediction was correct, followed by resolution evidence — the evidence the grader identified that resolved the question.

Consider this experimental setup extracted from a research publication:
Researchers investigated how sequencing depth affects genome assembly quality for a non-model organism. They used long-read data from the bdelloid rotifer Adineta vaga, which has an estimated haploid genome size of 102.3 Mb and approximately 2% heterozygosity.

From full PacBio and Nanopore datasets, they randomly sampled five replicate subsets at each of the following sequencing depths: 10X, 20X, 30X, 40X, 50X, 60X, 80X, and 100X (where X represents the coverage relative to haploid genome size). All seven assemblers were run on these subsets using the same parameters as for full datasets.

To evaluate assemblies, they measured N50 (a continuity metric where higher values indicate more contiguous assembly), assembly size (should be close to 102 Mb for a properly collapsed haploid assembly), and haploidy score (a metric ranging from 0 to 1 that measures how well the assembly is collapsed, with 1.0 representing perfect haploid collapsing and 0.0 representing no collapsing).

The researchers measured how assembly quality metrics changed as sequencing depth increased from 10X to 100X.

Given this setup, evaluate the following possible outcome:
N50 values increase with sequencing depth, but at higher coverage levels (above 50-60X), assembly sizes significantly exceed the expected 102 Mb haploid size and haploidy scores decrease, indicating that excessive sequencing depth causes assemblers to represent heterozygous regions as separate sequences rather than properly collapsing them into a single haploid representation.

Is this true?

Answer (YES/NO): NO